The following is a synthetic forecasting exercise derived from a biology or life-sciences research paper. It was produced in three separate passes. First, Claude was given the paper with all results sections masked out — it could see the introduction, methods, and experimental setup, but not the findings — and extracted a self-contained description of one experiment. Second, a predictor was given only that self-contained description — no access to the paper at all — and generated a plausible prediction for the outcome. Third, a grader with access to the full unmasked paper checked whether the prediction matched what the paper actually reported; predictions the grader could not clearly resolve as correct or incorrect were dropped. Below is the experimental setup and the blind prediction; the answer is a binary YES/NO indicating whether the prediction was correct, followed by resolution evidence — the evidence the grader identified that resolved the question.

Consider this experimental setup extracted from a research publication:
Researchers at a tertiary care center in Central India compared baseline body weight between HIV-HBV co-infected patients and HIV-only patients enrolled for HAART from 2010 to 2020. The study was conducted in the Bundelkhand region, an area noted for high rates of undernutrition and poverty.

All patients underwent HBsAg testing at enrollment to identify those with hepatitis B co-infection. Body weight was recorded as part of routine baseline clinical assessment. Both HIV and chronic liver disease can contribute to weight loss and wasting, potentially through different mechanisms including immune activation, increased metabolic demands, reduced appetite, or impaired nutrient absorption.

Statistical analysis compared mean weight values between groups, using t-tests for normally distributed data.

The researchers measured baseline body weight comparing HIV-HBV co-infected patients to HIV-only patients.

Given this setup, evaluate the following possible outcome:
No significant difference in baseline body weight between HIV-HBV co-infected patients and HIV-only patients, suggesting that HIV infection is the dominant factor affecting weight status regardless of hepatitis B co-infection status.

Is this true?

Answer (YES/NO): YES